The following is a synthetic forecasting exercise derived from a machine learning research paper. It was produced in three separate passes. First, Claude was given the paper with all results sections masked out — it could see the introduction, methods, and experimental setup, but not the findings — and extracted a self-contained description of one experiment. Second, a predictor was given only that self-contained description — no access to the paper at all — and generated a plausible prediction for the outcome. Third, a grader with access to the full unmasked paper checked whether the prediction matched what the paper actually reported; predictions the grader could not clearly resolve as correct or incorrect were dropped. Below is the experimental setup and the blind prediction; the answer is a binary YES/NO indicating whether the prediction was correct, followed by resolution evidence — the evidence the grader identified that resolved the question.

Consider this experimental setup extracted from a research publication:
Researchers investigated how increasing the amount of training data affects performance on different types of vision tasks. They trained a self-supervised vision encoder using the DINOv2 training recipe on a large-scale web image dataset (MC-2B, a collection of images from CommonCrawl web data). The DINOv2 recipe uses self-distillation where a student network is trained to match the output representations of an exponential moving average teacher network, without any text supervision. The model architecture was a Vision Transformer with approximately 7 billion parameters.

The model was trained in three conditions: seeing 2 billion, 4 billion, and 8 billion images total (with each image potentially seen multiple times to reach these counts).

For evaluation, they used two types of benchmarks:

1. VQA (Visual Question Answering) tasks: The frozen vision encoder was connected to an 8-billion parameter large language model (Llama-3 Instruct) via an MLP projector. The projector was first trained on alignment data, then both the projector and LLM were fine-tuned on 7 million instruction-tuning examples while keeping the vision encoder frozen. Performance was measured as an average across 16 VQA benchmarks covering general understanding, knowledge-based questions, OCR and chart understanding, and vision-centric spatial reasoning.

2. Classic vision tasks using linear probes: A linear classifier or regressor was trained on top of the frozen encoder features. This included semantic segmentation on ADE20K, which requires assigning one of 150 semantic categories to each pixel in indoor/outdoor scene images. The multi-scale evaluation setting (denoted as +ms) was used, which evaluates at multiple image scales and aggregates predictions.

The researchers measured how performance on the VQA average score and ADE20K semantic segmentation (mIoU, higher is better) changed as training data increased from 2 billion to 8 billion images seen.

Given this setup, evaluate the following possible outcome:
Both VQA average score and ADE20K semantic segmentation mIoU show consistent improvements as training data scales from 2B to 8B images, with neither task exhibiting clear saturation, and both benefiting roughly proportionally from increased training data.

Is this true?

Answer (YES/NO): NO